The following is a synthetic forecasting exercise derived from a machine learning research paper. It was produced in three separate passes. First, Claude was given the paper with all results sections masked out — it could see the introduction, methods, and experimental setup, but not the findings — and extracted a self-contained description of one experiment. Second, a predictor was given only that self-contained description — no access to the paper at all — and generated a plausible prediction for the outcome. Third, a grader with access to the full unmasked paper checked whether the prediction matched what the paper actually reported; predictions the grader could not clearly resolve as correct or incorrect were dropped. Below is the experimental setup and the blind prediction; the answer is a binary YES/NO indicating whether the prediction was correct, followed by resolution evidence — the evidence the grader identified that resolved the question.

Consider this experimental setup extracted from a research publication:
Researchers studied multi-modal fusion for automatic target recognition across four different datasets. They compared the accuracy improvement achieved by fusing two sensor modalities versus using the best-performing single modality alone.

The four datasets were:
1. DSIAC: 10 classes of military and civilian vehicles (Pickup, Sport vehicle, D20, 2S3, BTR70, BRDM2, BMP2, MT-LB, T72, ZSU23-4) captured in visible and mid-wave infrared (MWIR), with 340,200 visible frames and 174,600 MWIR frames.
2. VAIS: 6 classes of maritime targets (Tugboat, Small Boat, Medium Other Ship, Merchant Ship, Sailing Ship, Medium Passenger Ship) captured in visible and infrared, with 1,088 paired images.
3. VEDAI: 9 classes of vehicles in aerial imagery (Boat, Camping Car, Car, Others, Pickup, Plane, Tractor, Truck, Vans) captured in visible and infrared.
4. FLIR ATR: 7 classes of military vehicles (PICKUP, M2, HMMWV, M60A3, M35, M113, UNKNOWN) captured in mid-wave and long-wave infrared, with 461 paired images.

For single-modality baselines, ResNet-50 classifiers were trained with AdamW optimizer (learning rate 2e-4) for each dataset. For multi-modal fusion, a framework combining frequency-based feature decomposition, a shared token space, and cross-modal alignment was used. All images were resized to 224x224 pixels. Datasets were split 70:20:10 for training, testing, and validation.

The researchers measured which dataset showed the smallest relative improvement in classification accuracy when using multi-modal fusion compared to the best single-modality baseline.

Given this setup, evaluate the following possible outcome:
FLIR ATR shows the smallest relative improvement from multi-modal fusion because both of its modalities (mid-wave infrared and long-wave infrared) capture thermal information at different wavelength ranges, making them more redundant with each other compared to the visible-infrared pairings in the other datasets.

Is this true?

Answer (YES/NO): NO